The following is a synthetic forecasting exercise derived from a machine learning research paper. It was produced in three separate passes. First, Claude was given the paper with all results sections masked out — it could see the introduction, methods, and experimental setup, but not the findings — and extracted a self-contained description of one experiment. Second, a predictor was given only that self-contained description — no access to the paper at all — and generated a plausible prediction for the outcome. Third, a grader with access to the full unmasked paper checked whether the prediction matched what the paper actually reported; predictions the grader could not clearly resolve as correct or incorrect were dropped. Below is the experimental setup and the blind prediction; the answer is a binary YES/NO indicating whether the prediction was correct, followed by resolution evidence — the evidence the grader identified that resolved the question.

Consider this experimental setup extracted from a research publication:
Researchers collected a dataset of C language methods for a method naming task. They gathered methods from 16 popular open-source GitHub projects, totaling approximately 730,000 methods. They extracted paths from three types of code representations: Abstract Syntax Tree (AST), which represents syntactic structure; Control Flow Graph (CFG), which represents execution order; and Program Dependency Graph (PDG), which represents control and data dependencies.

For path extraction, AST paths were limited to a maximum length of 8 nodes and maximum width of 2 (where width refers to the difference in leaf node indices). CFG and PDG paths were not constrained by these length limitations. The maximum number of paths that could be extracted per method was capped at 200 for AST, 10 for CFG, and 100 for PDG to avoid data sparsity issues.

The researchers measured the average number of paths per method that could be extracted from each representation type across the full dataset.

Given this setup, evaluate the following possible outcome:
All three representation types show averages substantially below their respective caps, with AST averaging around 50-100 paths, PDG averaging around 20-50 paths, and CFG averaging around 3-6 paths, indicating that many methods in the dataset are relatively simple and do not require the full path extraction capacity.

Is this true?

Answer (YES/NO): NO